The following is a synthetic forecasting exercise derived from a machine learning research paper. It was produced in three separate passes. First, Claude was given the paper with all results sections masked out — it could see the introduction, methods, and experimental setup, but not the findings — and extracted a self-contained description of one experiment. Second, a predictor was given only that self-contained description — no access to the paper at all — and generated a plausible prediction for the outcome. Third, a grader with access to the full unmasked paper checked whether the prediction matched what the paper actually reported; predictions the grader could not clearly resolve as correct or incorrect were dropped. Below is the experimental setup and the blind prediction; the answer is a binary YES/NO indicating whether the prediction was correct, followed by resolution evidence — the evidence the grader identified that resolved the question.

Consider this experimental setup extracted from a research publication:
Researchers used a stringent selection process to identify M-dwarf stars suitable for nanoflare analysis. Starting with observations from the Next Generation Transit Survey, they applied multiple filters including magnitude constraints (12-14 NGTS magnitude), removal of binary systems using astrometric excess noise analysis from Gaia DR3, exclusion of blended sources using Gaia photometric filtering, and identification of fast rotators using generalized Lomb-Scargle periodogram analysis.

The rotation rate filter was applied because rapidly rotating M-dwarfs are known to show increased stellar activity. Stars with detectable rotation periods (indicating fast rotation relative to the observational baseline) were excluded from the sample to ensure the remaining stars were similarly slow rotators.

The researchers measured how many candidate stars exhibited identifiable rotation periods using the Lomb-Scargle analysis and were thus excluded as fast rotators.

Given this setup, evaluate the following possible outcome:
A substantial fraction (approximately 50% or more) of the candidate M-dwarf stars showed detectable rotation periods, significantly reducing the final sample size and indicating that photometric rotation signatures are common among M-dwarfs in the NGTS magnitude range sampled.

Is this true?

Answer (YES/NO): NO